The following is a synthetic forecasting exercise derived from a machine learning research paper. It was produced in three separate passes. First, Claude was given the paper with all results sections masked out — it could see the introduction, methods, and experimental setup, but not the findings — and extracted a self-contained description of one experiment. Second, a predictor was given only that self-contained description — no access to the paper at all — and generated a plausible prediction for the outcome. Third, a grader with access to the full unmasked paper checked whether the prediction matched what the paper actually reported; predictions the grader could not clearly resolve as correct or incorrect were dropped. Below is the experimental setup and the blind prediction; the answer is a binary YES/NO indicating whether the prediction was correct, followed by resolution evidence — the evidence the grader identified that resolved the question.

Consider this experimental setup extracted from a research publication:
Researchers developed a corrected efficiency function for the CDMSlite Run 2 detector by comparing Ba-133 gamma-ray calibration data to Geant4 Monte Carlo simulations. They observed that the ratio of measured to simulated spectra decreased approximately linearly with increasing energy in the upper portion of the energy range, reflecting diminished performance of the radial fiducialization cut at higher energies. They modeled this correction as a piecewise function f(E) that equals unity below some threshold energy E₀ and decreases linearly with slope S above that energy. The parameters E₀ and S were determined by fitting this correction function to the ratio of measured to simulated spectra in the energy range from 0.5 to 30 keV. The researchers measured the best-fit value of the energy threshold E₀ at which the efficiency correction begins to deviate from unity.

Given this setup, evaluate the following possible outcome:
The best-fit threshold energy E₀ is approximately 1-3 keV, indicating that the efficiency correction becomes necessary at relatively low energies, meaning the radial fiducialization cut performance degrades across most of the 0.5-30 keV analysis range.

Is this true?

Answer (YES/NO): NO